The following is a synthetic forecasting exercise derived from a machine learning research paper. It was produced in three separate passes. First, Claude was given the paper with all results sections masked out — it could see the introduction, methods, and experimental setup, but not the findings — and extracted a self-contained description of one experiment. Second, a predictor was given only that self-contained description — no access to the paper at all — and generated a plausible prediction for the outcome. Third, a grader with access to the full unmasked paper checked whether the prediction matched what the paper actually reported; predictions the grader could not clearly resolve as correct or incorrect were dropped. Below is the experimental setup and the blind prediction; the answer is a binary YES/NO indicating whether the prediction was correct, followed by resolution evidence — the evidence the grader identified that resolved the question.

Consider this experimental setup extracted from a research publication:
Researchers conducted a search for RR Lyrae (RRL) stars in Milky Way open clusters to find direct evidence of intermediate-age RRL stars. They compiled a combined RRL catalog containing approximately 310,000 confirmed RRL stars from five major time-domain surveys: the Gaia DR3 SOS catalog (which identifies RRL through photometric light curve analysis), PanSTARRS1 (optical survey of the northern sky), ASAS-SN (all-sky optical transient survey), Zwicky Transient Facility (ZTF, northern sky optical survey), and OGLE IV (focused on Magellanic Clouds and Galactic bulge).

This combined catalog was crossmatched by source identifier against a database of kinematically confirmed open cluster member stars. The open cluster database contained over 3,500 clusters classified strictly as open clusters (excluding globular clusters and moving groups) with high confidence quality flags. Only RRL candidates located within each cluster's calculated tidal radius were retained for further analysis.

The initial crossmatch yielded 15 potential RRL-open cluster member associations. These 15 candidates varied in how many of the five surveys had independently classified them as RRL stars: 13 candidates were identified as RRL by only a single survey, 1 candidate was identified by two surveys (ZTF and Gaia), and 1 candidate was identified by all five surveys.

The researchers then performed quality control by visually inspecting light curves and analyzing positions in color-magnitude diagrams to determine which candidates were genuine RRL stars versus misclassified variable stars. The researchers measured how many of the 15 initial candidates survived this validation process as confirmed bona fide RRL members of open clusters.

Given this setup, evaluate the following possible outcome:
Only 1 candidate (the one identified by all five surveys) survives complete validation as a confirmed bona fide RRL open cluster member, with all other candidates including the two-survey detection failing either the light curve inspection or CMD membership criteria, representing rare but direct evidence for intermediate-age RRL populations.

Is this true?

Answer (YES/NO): YES